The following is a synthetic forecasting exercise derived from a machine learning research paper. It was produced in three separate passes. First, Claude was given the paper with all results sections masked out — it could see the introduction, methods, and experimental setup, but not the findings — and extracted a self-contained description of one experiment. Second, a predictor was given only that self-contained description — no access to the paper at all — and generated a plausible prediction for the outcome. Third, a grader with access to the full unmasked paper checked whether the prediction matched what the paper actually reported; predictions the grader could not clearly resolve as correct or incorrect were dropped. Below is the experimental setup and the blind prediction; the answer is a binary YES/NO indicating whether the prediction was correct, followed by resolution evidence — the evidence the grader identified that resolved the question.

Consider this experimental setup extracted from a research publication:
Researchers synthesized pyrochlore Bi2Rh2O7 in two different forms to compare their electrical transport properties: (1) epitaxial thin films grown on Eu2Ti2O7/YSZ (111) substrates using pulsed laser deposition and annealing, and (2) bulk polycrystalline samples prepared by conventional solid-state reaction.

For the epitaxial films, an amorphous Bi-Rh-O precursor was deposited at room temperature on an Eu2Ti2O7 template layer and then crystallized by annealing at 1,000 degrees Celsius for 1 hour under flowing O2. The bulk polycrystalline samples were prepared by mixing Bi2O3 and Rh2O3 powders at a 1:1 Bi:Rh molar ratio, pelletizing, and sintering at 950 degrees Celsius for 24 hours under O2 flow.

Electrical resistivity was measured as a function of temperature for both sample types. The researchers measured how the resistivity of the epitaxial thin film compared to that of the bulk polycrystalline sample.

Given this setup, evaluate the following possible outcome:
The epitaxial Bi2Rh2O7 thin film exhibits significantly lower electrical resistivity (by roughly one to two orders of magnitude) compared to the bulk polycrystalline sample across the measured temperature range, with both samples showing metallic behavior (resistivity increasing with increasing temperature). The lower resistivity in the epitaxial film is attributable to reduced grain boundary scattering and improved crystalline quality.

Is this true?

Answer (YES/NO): NO